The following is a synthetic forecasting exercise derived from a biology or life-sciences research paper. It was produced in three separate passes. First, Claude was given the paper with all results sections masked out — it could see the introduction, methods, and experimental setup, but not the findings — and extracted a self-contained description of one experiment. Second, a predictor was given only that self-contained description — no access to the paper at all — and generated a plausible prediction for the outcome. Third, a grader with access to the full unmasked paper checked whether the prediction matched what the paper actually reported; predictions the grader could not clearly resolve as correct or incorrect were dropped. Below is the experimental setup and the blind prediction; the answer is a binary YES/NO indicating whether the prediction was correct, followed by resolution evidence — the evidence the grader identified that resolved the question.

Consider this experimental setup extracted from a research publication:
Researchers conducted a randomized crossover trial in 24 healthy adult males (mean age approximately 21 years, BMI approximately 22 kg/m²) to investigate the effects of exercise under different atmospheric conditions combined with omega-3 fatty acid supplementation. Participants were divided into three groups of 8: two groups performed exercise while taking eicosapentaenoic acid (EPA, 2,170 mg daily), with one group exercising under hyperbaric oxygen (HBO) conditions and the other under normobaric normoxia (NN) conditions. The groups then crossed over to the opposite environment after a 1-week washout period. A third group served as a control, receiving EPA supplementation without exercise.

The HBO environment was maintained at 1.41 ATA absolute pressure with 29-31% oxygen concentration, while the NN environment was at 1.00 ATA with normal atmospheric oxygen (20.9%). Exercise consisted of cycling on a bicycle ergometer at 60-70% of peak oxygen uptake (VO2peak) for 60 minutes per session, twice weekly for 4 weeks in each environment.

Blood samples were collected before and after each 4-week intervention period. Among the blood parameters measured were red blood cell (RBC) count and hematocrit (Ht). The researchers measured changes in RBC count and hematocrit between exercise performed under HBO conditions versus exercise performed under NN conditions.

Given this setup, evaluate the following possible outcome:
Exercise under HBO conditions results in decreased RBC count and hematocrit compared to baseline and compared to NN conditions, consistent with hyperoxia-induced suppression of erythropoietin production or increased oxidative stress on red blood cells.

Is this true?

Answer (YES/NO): YES